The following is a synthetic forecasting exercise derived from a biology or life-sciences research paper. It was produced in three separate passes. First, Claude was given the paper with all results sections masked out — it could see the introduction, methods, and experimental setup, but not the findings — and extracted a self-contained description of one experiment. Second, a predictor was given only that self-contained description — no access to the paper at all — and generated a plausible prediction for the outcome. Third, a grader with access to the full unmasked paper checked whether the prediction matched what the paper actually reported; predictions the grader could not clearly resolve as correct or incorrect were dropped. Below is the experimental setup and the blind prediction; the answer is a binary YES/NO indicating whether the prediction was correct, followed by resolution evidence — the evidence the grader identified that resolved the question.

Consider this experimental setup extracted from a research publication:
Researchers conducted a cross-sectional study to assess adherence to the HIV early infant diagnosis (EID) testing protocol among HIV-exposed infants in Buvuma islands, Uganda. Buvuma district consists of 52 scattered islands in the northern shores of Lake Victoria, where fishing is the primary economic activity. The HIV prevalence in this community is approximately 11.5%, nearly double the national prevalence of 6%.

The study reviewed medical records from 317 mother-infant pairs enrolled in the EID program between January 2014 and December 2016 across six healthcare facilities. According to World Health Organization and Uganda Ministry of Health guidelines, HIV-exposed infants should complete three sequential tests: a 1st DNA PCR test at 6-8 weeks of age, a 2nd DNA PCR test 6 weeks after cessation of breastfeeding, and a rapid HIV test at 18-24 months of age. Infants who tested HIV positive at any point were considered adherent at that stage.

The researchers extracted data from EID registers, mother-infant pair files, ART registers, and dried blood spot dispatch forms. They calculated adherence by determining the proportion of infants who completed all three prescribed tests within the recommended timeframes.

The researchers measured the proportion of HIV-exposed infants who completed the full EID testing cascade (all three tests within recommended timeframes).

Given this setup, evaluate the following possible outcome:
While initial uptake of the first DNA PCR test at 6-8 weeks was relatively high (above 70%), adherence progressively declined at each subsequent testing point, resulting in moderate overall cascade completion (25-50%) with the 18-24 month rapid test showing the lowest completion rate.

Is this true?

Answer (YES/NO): NO